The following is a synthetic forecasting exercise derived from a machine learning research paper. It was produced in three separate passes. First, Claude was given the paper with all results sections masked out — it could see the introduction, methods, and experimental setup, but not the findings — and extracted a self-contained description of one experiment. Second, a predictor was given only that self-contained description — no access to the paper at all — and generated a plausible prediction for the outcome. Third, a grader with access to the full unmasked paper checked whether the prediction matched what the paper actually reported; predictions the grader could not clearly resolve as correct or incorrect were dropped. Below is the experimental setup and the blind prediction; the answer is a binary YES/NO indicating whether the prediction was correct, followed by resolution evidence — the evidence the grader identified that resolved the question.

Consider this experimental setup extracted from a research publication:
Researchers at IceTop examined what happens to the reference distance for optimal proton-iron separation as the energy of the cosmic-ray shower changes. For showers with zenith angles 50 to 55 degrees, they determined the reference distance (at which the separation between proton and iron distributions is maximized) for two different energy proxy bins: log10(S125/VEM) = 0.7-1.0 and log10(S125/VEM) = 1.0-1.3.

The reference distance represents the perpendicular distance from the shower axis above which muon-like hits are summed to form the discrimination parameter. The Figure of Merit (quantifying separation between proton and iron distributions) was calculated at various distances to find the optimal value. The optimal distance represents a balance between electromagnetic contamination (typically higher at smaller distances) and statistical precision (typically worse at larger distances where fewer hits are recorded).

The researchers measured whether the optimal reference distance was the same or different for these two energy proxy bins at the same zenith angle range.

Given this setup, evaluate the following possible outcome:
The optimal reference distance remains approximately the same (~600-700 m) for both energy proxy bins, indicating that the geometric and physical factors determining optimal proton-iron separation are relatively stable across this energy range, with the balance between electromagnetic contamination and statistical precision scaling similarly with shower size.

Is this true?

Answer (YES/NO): NO